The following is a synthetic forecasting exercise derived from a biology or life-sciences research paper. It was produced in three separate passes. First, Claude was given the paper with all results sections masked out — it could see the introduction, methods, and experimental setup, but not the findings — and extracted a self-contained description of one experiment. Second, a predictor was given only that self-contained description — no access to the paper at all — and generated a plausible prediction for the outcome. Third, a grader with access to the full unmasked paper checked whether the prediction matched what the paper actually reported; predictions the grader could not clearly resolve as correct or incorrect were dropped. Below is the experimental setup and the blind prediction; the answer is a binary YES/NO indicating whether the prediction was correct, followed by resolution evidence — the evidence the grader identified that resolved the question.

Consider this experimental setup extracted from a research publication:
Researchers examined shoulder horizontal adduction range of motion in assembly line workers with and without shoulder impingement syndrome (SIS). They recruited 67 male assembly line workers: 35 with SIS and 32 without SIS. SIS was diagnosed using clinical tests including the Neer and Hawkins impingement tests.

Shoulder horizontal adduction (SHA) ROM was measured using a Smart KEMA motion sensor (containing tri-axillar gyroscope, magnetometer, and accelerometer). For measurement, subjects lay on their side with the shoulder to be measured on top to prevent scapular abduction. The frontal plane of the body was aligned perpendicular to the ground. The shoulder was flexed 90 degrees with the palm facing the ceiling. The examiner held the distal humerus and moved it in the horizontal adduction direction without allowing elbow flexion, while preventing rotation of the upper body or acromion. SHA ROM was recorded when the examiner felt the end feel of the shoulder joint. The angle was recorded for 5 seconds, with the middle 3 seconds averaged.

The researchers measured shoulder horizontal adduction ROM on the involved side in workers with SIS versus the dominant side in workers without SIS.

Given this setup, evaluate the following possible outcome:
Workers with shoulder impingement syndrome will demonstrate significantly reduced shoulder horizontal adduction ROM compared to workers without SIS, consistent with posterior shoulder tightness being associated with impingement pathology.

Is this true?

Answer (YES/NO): NO